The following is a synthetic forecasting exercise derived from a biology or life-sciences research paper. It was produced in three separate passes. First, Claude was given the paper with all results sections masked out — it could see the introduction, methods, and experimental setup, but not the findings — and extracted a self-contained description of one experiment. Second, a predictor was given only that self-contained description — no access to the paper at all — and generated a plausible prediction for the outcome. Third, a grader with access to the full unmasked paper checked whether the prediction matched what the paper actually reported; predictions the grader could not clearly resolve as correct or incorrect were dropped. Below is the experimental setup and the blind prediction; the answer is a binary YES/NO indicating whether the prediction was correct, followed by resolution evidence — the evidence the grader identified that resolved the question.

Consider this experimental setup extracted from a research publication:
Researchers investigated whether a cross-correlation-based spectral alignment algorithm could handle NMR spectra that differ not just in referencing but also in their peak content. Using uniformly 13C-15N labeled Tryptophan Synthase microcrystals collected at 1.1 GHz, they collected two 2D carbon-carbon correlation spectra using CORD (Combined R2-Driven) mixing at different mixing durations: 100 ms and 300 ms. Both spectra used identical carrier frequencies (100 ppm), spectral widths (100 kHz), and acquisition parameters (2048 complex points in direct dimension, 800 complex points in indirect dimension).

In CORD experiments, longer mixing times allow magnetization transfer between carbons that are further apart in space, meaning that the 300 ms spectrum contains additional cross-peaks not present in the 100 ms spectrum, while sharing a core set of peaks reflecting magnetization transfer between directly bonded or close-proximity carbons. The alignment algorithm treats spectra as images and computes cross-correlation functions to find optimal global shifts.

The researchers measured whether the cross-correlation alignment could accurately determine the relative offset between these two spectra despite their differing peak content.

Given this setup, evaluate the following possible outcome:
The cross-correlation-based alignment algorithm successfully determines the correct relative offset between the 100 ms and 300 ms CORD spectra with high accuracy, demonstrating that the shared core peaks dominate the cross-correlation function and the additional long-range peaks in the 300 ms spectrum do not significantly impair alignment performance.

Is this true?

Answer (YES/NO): YES